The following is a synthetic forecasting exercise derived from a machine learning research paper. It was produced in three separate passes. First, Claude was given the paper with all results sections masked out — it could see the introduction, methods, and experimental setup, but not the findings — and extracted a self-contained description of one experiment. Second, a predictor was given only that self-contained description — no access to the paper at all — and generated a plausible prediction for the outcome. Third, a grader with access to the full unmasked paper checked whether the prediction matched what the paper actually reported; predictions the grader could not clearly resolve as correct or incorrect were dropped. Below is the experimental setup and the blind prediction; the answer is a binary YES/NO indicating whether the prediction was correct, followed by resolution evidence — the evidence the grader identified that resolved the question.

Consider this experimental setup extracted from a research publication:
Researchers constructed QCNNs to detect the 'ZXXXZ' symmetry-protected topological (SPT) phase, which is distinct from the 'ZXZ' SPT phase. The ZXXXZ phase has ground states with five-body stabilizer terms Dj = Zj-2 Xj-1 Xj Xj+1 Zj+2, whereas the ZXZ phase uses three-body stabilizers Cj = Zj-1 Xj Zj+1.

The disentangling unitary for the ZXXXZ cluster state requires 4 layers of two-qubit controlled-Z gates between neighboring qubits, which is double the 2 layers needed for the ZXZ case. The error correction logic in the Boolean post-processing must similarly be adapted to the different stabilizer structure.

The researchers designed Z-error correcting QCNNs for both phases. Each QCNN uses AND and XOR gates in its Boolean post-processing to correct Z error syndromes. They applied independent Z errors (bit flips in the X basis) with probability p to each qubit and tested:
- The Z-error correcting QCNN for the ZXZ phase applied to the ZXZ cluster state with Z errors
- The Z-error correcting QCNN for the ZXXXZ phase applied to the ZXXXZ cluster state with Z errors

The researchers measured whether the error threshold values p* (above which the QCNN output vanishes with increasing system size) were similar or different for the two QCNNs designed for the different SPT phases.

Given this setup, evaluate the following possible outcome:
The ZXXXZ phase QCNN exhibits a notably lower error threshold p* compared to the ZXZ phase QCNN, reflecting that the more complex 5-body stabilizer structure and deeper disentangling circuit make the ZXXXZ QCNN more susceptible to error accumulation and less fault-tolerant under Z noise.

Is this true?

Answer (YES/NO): YES